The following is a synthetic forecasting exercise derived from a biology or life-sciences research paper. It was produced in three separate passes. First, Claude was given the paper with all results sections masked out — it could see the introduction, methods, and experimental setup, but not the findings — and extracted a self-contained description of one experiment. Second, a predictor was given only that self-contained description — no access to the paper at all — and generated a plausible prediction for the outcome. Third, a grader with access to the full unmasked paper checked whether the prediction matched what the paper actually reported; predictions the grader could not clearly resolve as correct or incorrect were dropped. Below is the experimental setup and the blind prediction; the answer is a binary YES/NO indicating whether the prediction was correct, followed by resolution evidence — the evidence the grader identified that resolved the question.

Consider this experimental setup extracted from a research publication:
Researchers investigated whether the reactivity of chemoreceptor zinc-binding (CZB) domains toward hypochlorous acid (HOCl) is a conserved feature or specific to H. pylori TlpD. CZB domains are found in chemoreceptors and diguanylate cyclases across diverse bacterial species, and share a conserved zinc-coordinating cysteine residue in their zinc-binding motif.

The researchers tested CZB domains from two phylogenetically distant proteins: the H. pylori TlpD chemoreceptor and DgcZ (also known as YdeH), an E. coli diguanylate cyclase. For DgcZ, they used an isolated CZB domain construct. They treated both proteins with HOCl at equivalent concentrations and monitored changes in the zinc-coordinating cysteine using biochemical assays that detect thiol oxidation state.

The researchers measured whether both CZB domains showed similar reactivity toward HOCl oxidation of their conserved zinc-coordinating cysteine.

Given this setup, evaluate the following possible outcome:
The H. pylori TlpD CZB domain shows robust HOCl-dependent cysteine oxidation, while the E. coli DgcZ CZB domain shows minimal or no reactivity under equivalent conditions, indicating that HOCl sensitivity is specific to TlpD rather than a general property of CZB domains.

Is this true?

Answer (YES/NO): NO